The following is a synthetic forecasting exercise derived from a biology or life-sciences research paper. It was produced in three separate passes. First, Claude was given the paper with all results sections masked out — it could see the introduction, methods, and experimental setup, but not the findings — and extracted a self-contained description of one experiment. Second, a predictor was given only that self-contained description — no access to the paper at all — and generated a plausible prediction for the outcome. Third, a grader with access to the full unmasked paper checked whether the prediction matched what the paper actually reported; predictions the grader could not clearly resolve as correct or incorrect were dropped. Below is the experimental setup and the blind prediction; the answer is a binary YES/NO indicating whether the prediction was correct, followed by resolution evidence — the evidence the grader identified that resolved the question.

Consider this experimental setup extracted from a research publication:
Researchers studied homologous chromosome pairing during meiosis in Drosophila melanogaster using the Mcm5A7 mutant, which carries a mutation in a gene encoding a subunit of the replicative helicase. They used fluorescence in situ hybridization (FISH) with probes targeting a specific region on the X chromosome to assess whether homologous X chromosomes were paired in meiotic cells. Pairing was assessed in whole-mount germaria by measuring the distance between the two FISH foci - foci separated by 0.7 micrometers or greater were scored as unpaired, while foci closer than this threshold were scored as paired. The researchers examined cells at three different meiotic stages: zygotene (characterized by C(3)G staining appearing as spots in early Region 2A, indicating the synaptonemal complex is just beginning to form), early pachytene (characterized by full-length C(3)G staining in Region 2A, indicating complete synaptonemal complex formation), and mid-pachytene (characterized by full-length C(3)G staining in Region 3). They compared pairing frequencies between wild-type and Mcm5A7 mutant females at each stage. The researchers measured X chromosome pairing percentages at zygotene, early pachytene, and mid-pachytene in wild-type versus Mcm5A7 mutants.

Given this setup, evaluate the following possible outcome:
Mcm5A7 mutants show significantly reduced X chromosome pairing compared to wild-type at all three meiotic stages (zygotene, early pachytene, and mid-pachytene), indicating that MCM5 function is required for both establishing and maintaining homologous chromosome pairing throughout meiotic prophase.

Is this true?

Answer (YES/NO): NO